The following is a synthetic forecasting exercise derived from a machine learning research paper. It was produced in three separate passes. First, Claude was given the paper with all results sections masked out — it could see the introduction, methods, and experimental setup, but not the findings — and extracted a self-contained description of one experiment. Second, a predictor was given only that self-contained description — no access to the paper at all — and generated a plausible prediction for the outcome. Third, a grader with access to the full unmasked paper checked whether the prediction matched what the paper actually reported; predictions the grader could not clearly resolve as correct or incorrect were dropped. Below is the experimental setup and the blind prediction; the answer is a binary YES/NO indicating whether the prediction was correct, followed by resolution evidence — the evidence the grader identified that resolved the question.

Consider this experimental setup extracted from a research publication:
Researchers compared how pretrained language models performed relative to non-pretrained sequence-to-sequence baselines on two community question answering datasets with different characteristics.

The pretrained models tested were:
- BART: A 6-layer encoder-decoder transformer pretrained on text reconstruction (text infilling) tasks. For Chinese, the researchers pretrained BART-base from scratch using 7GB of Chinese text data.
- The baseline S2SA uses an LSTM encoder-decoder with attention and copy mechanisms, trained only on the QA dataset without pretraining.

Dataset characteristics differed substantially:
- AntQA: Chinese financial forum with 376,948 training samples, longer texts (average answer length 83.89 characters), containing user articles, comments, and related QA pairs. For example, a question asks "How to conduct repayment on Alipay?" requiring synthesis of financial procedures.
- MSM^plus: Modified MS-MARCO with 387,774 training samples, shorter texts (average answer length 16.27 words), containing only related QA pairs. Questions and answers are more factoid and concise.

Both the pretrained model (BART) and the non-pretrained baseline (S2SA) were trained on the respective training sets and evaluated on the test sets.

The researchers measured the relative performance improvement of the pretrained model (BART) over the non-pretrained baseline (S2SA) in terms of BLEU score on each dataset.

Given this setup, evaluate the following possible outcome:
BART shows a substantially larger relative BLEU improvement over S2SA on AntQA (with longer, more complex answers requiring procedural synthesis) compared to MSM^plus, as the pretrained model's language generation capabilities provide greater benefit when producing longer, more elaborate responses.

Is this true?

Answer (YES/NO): NO